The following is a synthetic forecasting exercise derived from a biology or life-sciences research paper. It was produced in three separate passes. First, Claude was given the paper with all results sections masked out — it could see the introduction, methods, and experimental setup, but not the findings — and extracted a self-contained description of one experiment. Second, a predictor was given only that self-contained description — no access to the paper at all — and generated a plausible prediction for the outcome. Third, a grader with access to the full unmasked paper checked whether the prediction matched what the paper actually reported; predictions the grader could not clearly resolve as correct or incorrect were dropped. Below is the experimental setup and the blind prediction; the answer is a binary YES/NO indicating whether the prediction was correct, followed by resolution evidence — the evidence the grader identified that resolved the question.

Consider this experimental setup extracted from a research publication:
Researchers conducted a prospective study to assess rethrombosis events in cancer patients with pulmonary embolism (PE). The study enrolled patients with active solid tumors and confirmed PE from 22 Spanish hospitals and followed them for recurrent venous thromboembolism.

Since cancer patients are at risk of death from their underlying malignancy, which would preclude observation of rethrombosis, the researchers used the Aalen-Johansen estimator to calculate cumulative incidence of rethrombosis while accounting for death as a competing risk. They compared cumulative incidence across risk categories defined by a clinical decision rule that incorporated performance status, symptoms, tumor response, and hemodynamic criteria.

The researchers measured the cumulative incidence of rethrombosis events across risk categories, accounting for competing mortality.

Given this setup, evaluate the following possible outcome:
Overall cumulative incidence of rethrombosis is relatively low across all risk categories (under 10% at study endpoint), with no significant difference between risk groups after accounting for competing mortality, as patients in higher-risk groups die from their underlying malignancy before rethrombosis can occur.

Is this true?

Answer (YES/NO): YES